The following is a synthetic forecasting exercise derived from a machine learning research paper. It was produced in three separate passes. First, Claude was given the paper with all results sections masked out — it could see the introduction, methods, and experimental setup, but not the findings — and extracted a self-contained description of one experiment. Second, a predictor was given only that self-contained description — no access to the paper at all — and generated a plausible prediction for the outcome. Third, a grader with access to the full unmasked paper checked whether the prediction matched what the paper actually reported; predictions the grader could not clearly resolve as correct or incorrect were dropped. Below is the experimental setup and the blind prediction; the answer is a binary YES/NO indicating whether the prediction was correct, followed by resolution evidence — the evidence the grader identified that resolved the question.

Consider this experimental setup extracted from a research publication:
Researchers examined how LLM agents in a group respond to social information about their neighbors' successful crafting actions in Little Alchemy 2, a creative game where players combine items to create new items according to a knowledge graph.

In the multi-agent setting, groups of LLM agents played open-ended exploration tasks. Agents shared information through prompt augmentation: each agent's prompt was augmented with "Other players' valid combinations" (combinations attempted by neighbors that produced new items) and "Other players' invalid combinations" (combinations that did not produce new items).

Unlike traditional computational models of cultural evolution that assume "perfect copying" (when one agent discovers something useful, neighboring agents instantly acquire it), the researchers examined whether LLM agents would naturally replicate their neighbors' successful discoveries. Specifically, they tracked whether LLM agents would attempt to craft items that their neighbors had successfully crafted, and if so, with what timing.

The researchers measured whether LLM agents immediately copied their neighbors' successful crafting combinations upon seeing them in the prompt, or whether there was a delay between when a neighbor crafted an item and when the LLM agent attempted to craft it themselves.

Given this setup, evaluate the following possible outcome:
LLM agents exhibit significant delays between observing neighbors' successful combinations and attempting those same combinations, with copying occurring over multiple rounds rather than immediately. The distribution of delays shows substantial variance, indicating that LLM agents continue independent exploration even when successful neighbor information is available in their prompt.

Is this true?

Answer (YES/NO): YES